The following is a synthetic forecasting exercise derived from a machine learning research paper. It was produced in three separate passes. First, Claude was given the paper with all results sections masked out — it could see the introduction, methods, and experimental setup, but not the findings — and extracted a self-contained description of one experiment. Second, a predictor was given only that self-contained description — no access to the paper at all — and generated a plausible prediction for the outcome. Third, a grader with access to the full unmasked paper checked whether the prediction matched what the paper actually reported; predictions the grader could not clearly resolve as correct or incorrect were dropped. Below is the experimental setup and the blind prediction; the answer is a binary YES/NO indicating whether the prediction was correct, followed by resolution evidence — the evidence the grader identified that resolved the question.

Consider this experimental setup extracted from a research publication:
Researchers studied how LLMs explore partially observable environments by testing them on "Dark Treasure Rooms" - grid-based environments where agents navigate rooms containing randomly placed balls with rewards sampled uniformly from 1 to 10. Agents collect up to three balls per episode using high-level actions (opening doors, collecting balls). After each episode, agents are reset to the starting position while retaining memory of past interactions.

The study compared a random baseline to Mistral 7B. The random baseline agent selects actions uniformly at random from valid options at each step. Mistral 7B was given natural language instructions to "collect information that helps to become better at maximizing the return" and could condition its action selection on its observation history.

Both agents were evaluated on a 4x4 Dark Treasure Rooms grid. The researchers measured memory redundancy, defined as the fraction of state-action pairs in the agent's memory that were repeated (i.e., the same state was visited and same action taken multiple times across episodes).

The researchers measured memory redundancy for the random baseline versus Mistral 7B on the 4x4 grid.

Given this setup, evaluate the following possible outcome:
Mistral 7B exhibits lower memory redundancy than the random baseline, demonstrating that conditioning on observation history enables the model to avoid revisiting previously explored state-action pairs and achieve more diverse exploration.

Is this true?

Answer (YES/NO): NO